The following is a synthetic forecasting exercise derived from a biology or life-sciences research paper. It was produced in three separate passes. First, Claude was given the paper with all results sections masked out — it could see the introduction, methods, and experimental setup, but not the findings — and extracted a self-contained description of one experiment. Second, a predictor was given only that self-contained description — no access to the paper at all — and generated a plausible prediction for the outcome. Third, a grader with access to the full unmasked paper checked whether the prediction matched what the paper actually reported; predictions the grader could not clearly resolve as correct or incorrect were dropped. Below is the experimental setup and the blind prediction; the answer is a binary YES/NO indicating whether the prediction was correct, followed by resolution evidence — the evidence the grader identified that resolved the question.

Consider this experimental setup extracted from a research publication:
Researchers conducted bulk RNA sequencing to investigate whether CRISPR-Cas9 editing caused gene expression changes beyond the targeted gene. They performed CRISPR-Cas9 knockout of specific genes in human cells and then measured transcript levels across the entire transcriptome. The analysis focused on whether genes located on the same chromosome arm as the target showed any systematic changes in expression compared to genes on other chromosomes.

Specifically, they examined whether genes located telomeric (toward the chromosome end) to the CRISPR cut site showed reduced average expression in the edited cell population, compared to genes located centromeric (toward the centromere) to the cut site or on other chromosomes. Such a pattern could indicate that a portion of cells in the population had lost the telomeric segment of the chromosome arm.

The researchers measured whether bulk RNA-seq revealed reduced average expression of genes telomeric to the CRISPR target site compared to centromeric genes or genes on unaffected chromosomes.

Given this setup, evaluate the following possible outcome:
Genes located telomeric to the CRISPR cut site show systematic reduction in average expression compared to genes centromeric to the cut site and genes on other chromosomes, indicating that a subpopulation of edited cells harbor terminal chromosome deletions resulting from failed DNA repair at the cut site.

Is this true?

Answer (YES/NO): YES